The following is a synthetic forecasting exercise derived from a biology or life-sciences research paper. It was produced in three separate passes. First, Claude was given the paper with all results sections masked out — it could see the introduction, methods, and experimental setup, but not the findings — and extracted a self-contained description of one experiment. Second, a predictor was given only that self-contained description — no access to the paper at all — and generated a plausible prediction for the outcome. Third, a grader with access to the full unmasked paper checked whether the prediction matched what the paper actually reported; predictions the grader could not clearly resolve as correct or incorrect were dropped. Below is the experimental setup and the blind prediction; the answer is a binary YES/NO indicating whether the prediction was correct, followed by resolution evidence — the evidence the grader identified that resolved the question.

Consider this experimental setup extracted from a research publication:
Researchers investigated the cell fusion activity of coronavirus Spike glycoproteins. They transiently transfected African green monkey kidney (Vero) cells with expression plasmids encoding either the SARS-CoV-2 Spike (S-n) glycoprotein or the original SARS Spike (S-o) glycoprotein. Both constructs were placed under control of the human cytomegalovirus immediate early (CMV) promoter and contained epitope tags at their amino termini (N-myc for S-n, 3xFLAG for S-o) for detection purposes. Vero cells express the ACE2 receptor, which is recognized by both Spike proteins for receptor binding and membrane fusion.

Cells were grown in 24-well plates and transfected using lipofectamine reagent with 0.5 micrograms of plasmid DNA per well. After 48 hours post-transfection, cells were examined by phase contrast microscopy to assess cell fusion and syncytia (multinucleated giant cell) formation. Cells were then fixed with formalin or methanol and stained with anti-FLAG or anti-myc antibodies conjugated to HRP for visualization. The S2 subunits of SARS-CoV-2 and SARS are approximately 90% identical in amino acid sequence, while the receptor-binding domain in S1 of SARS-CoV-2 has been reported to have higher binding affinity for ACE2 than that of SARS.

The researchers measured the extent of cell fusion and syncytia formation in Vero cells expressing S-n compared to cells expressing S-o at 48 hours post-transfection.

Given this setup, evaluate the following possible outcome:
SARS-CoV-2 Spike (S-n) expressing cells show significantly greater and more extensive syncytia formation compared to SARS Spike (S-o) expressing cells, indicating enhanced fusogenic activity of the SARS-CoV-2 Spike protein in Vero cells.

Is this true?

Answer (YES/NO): YES